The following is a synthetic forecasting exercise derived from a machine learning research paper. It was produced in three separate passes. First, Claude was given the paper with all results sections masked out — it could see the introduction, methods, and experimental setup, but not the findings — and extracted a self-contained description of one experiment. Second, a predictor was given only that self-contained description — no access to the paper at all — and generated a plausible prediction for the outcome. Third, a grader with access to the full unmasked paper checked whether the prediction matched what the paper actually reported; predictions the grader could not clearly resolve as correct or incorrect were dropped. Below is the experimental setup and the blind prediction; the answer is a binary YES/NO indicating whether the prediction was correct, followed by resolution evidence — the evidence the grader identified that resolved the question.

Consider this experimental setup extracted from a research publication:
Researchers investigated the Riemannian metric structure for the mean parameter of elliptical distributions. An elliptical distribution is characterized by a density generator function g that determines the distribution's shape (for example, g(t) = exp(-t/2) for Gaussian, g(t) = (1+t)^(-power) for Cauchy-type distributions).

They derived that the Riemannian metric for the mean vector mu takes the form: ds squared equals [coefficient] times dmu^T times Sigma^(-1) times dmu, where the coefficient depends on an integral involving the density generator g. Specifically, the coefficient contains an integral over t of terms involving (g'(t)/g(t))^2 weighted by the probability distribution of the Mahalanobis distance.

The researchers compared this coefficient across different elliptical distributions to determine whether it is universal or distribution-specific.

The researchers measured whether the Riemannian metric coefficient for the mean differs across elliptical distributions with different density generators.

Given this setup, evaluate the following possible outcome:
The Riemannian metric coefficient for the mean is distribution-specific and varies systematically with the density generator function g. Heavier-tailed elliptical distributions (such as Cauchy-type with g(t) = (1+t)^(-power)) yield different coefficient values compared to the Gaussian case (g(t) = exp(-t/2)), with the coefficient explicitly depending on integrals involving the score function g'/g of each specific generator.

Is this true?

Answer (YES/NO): YES